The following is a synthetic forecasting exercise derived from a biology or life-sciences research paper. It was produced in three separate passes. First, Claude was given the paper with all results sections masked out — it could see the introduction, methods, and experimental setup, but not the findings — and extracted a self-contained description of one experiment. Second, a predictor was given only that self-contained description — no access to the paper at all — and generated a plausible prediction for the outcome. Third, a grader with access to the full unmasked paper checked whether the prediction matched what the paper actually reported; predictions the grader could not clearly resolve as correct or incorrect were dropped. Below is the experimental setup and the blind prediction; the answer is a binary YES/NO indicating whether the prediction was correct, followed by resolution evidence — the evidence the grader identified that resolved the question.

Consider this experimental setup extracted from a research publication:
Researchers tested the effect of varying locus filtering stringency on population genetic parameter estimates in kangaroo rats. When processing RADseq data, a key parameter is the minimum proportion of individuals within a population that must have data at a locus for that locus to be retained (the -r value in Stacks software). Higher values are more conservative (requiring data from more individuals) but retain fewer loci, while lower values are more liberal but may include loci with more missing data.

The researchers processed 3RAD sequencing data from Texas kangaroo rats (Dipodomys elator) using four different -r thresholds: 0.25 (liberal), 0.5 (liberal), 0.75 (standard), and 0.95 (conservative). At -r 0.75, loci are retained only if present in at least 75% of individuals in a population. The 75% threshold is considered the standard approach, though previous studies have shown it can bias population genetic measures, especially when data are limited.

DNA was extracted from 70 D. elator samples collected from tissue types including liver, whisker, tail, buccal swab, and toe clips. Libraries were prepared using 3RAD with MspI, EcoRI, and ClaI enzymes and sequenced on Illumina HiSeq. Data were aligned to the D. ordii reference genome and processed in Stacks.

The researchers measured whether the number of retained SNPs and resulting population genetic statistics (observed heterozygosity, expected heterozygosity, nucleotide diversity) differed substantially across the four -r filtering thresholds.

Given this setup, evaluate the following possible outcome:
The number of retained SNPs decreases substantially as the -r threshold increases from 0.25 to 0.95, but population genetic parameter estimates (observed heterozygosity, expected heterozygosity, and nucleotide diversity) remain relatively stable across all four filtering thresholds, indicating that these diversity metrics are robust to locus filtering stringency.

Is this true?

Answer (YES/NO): NO